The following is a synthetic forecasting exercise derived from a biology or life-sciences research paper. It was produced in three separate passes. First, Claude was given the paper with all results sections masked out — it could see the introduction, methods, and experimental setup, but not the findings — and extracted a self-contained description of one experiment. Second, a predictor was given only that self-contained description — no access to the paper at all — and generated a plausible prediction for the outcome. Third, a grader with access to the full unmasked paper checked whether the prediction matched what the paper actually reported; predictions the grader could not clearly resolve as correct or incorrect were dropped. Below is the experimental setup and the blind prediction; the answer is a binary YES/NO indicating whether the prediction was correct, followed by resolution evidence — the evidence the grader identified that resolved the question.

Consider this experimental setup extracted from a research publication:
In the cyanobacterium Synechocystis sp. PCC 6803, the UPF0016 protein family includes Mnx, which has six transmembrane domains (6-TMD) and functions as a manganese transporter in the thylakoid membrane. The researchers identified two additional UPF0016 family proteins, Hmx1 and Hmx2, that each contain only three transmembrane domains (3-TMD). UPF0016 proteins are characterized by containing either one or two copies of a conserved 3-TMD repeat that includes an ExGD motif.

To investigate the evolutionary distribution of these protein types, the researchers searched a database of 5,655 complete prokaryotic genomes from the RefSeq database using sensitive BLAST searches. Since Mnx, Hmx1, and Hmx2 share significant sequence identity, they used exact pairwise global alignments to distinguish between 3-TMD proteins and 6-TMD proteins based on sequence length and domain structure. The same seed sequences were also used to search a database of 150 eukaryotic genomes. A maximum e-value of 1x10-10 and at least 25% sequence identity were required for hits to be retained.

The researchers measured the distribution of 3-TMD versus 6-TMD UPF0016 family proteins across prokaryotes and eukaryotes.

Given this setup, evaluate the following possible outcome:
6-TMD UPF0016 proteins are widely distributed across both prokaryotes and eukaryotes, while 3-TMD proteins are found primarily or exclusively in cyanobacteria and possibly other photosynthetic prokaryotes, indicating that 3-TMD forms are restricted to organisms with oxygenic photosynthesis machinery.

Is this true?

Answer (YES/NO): NO